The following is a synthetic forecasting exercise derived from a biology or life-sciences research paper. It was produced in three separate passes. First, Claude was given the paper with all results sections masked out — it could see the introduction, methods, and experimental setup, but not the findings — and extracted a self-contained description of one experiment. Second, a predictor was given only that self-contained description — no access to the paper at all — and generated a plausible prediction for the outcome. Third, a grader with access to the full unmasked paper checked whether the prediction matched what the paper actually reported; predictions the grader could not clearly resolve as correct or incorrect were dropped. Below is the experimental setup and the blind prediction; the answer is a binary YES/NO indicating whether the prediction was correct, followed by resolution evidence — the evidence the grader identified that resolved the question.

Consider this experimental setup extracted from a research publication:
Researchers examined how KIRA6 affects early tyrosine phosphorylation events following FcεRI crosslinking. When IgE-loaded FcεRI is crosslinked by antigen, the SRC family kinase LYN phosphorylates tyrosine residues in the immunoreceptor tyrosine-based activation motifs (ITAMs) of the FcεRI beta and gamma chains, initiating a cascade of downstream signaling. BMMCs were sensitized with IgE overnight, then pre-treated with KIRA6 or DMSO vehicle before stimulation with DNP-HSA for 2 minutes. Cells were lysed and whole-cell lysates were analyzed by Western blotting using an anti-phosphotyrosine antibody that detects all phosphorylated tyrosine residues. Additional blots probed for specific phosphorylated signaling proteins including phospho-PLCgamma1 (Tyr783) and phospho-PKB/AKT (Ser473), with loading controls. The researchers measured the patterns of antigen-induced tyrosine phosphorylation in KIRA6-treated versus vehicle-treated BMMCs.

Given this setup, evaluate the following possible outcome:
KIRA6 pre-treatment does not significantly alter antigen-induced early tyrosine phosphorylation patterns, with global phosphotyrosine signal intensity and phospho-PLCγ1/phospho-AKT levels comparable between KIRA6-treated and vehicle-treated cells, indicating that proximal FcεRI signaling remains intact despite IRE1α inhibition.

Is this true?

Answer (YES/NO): NO